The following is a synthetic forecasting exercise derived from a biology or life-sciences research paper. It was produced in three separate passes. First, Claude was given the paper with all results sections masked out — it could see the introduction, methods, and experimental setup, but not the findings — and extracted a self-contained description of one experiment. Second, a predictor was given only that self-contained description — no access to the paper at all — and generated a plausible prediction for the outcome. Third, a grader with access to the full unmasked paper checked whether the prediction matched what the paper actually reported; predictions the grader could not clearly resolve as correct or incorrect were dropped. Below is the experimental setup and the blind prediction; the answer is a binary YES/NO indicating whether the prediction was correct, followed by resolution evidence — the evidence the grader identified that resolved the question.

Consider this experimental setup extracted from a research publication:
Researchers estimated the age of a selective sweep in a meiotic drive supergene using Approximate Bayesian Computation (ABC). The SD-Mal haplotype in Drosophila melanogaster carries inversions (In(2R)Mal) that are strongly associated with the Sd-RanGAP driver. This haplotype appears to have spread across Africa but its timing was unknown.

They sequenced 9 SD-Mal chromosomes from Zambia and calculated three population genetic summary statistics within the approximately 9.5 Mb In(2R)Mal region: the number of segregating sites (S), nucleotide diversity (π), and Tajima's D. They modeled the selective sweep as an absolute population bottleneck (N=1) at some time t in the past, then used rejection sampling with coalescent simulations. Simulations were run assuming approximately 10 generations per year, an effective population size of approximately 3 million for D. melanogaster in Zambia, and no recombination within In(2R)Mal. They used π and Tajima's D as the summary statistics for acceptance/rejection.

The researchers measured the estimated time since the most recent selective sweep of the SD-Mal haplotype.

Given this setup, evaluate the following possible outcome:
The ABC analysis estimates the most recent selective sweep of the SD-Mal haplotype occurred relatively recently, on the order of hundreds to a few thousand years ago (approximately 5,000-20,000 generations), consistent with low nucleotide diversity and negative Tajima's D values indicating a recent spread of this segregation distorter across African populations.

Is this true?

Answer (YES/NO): YES